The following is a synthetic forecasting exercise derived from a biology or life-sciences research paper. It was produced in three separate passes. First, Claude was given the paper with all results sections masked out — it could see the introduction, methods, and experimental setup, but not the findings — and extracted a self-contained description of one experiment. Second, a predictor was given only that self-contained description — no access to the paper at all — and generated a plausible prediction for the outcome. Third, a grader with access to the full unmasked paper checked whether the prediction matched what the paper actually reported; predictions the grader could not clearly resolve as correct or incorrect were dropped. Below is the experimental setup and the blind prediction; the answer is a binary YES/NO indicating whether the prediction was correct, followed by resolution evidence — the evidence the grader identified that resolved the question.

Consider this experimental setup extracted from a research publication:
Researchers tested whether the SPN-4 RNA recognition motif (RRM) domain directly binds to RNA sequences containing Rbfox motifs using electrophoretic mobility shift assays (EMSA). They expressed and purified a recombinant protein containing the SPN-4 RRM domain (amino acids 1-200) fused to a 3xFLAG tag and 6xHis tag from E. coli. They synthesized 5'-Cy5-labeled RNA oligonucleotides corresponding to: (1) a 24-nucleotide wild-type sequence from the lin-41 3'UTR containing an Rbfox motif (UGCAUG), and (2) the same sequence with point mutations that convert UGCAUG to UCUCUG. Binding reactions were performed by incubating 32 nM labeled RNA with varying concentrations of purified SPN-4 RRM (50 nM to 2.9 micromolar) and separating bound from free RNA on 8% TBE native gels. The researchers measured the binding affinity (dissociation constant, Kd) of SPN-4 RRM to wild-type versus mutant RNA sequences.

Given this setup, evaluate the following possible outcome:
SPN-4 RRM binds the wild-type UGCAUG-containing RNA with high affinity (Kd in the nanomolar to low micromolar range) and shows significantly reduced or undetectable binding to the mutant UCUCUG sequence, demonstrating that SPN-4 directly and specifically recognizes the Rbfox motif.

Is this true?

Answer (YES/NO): YES